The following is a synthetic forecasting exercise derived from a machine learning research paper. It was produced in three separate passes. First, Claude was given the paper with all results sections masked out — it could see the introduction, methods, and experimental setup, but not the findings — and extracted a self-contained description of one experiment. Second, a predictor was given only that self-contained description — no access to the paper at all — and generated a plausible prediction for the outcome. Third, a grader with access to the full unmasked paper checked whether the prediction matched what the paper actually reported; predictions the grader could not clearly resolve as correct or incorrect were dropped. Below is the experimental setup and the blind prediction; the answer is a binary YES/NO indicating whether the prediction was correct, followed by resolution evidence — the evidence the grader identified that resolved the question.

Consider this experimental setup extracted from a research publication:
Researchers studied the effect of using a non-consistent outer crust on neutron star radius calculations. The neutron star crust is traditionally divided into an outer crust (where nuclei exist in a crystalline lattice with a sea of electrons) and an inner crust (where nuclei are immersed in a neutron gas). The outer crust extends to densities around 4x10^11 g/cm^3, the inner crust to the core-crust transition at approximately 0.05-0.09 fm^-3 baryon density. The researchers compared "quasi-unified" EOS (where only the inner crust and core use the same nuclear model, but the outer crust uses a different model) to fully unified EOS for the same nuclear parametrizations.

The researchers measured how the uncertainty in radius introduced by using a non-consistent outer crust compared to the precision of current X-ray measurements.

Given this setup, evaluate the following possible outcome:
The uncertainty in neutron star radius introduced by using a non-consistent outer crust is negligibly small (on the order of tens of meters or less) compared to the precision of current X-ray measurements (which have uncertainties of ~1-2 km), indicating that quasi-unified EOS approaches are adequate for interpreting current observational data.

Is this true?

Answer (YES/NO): YES